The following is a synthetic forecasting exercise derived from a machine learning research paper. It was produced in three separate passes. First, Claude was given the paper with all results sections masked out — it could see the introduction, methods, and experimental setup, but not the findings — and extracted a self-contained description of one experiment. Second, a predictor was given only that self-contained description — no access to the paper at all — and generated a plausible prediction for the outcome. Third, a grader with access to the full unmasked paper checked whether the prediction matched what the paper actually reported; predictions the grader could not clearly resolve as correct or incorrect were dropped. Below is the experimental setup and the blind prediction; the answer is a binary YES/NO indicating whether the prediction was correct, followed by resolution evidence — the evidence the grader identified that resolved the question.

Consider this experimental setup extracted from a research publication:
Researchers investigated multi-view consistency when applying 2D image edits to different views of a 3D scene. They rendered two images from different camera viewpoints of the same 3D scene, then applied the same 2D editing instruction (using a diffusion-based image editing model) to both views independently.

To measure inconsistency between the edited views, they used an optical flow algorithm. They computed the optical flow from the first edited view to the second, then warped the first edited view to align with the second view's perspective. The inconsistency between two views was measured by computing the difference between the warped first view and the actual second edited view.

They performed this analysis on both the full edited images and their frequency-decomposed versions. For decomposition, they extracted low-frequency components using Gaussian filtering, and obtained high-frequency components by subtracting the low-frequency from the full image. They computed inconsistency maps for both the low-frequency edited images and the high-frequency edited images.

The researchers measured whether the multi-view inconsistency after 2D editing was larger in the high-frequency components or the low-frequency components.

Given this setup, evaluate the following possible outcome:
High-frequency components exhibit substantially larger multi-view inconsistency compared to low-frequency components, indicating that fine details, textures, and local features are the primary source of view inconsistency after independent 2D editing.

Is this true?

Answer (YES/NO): YES